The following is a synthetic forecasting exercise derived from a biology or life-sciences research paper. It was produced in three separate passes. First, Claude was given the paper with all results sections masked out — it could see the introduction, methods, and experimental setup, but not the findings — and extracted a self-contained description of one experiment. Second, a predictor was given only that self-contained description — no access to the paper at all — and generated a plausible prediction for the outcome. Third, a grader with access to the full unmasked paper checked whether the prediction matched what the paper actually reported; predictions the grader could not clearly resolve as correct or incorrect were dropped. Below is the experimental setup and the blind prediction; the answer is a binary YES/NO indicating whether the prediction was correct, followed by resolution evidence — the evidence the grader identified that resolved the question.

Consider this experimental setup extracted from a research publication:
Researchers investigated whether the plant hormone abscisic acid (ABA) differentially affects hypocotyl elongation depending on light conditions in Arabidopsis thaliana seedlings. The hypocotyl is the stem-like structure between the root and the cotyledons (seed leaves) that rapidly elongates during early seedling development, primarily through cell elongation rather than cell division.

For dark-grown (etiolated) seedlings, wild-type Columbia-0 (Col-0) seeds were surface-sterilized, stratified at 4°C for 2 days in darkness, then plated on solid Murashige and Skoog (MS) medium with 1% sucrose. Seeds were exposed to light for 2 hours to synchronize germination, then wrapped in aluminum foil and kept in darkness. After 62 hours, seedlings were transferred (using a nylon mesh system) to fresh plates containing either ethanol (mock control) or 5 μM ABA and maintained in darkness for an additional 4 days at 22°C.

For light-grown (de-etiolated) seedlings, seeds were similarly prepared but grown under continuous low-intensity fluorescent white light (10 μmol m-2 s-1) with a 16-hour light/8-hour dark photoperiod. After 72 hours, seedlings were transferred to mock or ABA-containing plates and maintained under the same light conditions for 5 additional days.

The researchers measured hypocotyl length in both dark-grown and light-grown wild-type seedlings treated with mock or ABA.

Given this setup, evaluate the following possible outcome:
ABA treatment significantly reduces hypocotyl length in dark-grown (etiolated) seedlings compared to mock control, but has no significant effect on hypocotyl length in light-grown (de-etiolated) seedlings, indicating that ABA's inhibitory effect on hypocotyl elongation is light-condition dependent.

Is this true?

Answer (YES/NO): NO